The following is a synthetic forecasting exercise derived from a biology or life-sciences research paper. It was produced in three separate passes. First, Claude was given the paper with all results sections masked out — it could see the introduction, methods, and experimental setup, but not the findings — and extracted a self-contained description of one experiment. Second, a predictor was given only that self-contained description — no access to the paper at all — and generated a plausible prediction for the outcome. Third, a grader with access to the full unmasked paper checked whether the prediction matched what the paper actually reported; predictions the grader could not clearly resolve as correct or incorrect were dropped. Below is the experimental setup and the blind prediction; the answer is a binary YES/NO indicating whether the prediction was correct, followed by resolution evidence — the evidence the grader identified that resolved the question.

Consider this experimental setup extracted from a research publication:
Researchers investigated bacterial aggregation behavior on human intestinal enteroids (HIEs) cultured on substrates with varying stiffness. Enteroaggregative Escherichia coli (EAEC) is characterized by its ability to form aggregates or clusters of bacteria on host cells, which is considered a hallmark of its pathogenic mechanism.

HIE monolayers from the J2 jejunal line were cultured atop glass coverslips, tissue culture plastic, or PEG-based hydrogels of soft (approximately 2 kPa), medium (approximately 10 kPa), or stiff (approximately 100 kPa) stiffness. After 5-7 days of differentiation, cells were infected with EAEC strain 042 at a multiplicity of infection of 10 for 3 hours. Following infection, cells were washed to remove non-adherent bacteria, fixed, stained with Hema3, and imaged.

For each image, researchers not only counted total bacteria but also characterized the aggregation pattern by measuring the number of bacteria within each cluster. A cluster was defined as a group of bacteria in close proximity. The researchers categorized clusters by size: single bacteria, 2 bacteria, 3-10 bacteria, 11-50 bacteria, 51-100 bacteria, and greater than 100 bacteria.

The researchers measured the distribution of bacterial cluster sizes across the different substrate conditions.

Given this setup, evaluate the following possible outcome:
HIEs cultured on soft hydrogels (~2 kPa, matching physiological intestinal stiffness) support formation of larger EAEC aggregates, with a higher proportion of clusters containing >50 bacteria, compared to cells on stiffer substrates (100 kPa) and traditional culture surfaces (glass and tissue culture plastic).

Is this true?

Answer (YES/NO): YES